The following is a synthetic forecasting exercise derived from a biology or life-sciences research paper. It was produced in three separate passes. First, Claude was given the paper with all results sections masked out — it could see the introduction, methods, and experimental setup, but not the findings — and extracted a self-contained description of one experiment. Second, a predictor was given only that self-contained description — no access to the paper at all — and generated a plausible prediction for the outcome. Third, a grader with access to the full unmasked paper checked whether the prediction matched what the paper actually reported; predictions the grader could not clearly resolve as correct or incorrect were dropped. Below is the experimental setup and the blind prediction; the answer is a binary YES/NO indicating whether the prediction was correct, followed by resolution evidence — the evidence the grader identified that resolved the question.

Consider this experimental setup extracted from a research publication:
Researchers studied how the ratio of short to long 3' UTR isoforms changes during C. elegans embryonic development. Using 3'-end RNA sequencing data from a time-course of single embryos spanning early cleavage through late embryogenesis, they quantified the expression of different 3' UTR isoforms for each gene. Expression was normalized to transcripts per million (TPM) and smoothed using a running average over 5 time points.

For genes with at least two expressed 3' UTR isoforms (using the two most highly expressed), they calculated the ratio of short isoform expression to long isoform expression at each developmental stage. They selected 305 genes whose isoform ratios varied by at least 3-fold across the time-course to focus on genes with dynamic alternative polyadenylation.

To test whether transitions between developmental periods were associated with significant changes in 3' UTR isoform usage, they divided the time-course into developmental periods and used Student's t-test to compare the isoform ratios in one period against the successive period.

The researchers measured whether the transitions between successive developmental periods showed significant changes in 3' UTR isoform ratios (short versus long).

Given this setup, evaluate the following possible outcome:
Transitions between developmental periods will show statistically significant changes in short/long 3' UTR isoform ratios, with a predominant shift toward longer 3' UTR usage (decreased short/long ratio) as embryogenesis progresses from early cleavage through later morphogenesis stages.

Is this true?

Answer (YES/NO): NO